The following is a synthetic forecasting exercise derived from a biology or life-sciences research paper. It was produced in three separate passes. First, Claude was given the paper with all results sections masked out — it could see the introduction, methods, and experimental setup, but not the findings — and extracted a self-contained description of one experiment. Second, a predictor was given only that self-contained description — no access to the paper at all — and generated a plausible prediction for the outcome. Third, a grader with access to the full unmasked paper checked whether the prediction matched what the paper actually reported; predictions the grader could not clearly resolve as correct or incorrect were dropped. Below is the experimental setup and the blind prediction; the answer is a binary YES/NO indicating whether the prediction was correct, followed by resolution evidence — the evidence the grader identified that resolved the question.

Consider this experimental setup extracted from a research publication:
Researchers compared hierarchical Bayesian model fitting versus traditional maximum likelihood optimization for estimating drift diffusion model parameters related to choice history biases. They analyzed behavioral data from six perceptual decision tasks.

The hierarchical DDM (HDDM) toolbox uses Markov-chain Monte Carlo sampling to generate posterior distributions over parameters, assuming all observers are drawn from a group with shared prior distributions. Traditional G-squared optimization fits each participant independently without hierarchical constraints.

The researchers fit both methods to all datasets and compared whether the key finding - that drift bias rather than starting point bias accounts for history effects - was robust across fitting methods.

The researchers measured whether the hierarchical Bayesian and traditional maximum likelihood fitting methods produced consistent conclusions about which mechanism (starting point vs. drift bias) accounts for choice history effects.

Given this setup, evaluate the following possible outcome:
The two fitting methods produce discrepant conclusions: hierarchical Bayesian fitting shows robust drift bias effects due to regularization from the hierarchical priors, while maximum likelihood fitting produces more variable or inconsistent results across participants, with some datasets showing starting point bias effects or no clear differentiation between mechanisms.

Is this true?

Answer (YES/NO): NO